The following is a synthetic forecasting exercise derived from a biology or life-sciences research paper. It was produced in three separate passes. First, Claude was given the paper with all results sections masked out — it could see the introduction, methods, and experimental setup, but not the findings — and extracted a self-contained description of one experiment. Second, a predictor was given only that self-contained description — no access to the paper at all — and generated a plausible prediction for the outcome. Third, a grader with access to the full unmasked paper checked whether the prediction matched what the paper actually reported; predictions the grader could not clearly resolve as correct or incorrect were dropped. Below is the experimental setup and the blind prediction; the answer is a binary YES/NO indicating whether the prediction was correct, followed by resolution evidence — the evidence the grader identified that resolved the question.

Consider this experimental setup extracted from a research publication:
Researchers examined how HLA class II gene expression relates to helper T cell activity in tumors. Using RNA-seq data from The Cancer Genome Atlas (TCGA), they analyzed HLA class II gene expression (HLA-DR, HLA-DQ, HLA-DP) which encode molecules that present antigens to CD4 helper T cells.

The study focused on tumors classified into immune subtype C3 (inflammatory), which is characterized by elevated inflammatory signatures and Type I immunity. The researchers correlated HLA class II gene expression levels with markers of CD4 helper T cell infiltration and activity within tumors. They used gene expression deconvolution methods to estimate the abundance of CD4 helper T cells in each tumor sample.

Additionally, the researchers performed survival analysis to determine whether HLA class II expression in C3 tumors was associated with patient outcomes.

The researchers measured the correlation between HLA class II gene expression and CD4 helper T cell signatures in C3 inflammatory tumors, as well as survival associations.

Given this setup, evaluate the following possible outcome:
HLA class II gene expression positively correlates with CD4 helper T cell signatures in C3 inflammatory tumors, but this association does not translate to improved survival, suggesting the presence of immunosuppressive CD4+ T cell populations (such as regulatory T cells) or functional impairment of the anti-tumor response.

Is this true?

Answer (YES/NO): NO